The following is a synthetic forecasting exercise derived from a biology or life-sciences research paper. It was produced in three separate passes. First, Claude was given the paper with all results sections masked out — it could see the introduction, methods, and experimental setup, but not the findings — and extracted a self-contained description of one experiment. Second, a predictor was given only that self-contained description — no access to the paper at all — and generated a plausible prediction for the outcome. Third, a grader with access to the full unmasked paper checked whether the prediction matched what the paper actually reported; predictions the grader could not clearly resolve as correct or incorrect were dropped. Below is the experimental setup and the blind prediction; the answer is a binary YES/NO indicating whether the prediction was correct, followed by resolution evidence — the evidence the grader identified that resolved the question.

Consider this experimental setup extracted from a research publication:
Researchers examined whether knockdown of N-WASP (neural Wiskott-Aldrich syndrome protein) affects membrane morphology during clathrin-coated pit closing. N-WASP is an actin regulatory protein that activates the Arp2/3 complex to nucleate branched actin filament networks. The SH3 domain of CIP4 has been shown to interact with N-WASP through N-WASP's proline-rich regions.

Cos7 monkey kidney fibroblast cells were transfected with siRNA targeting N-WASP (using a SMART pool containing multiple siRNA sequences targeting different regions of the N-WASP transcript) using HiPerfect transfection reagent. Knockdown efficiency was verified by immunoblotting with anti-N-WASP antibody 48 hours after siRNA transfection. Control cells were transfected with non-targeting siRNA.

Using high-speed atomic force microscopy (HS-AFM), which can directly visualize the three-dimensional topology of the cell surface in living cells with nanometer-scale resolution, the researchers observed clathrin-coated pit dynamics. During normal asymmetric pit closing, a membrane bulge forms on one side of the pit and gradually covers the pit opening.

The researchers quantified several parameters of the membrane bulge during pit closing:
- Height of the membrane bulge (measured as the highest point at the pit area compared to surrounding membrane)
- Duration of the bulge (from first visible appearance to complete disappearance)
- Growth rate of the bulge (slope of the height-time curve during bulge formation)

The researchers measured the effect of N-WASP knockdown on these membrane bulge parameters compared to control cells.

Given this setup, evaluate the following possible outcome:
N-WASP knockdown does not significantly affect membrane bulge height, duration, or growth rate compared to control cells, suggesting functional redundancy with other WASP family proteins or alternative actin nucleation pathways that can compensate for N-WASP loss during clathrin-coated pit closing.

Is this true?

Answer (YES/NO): NO